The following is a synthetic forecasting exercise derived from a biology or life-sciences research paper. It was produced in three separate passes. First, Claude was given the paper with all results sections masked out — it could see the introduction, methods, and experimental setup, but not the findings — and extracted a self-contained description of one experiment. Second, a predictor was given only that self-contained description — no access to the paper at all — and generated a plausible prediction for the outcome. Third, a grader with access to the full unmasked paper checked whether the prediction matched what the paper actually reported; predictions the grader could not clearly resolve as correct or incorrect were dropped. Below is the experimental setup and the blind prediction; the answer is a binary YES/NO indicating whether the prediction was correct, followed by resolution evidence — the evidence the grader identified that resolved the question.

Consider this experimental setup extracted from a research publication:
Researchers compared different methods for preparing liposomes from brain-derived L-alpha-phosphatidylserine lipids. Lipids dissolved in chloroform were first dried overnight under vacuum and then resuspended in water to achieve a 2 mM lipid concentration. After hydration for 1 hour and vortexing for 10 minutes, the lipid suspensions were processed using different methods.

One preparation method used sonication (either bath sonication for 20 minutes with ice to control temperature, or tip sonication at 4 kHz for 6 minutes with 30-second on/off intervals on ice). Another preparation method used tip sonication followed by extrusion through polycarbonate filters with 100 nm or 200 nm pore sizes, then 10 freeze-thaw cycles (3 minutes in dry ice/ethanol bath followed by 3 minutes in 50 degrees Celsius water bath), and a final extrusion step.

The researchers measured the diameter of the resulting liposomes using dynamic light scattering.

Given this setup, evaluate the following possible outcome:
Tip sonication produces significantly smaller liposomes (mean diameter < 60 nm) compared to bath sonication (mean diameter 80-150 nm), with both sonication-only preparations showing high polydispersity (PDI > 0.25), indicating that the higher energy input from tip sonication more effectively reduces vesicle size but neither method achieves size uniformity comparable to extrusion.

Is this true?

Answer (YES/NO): NO